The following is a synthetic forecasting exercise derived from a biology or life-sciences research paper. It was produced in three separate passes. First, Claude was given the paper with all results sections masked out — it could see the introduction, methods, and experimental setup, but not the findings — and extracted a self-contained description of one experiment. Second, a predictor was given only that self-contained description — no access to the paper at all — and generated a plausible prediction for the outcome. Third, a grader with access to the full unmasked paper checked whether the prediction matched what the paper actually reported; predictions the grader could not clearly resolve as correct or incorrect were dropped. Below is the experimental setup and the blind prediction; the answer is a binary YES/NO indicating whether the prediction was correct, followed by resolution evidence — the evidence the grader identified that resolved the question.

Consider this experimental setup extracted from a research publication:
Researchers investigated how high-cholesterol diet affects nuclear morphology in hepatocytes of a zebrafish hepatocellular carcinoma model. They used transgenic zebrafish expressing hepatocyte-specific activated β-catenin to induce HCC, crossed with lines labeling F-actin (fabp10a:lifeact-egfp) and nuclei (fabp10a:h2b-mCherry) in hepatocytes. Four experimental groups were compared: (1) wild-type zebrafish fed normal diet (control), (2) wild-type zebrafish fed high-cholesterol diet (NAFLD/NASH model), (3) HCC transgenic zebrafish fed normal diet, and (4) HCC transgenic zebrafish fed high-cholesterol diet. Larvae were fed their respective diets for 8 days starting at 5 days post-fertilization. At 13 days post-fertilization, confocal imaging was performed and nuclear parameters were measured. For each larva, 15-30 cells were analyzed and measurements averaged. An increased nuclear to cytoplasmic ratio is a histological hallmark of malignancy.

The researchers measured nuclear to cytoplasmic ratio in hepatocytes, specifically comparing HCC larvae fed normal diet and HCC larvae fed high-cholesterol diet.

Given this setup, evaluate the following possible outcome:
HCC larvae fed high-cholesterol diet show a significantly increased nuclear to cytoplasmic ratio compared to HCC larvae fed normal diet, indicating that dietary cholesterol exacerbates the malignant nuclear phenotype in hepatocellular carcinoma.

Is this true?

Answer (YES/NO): YES